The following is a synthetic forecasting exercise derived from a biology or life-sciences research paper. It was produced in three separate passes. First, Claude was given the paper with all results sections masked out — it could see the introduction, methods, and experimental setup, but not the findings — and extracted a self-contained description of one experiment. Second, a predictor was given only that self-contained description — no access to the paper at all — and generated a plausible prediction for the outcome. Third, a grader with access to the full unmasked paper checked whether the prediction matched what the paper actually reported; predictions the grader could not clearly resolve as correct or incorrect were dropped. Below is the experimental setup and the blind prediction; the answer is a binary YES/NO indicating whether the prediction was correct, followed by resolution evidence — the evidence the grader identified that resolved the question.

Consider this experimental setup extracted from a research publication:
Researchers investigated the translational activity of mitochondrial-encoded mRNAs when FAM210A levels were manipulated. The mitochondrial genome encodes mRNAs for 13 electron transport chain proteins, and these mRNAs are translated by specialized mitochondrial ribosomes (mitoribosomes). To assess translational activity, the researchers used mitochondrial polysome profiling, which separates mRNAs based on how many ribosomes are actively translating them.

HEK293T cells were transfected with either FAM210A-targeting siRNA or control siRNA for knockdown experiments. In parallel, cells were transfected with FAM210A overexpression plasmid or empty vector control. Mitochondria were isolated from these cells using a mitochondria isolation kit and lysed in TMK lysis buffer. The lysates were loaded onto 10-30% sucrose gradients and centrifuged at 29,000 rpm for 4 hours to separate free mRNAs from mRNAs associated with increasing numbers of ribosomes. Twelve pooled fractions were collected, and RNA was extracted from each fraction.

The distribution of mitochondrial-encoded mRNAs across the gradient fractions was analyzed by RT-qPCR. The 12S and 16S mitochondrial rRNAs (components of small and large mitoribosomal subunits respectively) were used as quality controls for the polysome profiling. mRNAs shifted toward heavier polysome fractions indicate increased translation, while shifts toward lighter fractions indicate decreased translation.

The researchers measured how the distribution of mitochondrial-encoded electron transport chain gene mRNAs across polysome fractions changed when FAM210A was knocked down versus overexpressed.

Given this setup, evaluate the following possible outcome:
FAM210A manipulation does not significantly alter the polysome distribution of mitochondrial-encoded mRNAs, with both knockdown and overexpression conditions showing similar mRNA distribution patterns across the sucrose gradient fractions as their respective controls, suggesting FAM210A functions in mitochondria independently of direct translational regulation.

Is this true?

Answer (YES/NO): NO